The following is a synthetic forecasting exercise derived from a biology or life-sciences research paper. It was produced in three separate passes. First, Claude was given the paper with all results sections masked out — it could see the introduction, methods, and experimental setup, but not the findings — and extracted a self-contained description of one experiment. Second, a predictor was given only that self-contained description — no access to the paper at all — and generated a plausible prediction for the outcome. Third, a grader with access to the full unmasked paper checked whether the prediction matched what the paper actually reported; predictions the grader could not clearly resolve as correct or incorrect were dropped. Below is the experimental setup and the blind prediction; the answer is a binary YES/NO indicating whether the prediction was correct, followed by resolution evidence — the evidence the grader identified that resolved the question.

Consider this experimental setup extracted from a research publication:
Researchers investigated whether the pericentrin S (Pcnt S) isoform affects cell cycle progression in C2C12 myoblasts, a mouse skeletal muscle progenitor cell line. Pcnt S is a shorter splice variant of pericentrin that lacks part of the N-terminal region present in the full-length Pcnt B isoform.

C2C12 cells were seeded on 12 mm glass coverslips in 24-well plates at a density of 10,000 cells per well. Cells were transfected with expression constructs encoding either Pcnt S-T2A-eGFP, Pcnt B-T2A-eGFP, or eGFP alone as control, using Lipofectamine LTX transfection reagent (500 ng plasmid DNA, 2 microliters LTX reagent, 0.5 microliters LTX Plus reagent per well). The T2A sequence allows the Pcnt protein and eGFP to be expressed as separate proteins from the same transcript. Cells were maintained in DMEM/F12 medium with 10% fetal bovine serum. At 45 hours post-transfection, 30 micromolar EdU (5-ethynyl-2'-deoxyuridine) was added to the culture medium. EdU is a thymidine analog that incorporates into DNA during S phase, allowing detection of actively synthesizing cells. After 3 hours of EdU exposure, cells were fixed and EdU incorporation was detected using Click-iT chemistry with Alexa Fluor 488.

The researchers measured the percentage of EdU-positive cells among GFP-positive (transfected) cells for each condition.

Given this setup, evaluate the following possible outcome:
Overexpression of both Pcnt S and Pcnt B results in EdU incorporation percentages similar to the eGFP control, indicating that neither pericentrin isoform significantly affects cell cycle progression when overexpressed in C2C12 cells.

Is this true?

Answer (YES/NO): NO